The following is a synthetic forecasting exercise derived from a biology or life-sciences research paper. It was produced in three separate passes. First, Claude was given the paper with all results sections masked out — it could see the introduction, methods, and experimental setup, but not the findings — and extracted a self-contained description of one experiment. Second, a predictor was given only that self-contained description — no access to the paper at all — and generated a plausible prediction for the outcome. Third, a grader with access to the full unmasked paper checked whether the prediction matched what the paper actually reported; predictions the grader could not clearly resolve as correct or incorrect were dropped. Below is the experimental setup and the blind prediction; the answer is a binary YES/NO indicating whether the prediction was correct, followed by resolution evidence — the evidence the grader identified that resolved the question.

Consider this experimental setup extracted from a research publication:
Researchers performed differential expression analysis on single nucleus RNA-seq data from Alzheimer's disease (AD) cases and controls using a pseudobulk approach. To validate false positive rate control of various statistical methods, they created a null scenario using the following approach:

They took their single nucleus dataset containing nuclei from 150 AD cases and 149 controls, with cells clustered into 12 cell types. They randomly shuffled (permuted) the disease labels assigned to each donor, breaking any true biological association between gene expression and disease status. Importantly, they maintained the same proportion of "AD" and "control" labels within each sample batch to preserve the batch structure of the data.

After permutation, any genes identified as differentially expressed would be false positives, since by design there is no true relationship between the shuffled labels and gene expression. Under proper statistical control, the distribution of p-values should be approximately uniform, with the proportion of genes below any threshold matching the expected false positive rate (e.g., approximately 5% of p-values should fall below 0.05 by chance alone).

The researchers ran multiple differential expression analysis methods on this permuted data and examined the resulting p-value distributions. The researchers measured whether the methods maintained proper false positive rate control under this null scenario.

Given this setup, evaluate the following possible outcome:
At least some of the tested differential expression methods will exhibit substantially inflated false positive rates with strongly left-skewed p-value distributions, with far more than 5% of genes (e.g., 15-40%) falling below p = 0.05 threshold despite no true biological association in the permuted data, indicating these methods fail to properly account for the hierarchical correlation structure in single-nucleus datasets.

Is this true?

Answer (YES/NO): YES